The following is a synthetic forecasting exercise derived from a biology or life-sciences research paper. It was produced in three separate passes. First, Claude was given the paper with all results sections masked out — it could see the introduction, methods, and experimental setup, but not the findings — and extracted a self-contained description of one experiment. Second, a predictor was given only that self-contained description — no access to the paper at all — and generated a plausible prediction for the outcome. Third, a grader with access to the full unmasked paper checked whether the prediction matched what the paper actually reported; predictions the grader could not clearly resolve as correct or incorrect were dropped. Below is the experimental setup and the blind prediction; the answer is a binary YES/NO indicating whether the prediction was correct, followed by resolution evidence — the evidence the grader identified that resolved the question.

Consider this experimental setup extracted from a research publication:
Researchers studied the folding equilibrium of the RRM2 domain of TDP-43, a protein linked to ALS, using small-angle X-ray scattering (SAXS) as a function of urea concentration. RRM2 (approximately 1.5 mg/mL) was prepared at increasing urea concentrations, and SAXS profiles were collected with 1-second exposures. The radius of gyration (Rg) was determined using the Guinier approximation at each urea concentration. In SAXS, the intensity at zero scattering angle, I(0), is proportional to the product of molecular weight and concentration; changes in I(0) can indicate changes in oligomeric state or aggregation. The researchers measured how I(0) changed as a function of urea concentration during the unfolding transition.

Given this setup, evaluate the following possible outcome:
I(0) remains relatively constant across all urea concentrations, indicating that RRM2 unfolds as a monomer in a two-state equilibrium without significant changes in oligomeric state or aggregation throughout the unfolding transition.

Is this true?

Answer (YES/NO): NO